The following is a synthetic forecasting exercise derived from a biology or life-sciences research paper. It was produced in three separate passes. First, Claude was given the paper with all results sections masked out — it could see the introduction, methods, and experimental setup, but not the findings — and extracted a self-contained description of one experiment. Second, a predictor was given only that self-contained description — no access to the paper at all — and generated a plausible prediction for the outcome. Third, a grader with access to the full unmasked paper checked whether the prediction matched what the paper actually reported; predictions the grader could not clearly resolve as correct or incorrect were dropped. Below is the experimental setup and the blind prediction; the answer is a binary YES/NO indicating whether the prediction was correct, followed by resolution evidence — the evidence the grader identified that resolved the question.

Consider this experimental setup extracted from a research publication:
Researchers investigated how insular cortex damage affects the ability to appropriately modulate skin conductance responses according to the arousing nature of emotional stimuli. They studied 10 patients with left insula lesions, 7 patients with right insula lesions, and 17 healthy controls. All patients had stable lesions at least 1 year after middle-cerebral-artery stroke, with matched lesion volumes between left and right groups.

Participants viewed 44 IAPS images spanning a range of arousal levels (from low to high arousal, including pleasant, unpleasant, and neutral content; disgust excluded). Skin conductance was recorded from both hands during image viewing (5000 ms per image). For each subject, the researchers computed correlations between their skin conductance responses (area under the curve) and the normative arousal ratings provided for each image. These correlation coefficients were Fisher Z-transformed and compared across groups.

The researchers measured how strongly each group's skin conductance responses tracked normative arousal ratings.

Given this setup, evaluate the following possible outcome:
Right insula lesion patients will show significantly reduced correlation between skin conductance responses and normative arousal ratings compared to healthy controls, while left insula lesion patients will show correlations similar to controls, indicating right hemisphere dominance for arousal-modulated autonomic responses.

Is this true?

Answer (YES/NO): NO